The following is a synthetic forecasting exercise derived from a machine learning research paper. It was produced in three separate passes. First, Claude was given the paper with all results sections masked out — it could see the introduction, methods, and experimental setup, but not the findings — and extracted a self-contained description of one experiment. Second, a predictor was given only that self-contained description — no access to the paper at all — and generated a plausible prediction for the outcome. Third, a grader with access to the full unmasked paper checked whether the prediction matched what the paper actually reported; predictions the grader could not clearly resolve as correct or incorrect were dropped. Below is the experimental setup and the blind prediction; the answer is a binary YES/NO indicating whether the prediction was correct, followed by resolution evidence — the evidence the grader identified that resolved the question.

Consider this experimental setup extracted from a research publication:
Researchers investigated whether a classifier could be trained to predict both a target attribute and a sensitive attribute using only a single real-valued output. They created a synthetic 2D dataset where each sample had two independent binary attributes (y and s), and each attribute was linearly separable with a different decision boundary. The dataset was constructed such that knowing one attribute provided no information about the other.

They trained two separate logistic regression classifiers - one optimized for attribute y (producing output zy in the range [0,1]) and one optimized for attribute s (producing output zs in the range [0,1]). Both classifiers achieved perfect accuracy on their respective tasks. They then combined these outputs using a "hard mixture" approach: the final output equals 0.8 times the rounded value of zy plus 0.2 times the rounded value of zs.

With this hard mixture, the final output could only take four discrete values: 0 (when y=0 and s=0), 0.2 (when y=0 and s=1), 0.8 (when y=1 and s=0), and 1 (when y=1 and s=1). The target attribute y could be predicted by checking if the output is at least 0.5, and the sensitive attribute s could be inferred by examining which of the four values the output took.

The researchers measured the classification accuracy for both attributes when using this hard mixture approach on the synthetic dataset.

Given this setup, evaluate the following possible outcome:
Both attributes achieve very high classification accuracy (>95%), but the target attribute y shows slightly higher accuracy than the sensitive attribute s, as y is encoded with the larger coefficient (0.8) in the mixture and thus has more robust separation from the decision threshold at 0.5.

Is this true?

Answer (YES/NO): NO